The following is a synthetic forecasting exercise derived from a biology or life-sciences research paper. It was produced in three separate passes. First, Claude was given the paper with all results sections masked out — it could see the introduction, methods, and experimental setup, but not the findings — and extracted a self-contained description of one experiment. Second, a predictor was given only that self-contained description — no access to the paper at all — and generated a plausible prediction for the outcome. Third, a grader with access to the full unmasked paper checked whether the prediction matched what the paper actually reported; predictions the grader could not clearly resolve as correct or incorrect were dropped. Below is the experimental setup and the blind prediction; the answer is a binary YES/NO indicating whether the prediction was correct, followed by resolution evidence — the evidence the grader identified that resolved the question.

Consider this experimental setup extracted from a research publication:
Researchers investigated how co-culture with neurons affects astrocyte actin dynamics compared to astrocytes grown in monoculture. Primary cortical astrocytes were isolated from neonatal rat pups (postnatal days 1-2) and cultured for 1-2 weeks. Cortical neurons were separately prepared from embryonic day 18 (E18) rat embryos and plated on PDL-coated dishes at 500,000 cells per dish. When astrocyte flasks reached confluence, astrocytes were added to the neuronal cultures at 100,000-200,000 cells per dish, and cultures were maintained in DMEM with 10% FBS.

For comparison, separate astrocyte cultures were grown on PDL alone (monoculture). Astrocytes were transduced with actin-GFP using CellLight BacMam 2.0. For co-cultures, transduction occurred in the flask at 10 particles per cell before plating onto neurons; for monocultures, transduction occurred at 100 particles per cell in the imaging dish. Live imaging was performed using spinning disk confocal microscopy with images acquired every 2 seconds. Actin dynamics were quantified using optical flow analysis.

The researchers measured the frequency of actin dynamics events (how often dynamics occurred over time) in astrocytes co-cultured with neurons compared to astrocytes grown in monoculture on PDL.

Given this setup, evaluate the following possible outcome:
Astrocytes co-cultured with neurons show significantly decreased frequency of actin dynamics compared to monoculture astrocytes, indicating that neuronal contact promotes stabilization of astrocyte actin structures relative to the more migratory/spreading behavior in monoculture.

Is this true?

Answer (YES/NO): NO